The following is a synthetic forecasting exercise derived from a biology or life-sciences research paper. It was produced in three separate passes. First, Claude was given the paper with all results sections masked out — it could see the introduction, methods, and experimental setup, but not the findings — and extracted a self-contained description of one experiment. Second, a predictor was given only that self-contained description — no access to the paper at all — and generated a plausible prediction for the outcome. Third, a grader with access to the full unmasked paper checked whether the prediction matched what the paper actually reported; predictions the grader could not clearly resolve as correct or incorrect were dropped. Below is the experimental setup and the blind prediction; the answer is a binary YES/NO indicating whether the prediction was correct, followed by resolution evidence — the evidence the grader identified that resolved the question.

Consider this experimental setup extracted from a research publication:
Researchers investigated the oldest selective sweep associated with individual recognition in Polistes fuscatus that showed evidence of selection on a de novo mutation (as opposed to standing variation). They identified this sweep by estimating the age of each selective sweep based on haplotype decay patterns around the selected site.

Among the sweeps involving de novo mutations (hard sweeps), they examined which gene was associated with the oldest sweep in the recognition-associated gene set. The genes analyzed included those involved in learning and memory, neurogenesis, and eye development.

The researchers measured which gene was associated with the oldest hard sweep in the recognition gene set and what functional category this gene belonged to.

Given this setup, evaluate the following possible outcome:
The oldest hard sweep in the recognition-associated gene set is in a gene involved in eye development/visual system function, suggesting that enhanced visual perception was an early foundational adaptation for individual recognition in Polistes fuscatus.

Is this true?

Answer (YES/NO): NO